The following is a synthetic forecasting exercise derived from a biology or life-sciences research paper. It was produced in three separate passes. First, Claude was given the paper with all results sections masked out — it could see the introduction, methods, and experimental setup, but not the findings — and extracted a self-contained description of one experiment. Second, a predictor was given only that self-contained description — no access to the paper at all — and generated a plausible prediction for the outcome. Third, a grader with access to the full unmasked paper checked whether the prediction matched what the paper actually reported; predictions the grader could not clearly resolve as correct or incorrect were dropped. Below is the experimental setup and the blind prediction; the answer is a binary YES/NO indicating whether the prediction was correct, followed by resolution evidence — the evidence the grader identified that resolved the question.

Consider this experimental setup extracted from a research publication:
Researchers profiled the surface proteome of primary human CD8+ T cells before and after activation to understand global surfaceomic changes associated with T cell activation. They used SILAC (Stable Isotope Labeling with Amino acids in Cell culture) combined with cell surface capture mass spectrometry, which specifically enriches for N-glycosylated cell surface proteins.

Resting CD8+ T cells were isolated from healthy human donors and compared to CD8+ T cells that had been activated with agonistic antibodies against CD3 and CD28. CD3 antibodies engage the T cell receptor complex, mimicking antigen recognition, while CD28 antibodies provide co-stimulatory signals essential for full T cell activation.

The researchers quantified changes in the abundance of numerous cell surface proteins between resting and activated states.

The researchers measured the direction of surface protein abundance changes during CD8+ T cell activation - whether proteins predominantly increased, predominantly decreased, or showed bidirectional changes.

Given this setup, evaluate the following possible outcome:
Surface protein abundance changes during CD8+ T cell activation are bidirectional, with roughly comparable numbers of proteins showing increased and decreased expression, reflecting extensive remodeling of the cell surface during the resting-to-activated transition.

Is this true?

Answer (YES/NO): YES